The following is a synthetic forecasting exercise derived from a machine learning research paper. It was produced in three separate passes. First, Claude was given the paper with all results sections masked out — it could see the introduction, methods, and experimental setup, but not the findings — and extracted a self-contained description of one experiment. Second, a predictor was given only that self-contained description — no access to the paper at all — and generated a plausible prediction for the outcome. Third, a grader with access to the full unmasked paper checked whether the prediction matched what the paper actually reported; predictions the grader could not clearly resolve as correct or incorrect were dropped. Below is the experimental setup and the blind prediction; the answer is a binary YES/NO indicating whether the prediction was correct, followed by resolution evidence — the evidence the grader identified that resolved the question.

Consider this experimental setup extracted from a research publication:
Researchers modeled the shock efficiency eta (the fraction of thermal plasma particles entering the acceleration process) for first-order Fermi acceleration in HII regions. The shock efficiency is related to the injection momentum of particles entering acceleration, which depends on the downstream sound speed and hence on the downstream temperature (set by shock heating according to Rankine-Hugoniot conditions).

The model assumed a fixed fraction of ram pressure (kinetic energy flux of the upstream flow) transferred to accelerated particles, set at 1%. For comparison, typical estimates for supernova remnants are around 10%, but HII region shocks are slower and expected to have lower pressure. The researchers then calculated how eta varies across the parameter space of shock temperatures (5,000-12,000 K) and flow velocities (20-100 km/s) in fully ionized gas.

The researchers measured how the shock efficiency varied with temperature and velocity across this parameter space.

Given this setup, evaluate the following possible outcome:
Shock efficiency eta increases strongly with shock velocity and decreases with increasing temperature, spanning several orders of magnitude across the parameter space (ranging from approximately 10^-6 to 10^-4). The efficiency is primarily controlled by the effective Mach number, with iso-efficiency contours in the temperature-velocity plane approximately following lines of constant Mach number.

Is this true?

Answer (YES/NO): NO